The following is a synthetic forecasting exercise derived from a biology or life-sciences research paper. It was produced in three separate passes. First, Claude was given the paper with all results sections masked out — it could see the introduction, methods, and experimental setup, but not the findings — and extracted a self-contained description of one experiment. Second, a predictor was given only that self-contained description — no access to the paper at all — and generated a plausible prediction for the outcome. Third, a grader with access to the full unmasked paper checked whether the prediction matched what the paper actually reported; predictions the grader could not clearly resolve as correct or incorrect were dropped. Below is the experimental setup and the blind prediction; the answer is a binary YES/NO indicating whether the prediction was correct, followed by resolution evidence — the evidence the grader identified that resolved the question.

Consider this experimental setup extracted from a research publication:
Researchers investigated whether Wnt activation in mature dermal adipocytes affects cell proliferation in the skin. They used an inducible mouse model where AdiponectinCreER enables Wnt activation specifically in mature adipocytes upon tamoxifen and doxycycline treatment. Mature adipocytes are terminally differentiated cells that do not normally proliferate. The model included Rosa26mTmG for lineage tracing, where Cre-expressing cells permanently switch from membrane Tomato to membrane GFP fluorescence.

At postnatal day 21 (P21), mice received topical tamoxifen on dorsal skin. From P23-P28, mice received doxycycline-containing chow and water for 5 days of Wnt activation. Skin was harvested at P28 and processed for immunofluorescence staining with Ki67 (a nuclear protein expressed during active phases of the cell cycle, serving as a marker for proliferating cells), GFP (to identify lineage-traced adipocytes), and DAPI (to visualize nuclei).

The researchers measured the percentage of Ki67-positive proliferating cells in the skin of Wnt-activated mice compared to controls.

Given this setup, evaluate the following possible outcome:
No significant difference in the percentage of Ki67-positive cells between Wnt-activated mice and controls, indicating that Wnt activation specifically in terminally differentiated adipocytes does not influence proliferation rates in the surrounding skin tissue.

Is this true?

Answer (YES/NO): NO